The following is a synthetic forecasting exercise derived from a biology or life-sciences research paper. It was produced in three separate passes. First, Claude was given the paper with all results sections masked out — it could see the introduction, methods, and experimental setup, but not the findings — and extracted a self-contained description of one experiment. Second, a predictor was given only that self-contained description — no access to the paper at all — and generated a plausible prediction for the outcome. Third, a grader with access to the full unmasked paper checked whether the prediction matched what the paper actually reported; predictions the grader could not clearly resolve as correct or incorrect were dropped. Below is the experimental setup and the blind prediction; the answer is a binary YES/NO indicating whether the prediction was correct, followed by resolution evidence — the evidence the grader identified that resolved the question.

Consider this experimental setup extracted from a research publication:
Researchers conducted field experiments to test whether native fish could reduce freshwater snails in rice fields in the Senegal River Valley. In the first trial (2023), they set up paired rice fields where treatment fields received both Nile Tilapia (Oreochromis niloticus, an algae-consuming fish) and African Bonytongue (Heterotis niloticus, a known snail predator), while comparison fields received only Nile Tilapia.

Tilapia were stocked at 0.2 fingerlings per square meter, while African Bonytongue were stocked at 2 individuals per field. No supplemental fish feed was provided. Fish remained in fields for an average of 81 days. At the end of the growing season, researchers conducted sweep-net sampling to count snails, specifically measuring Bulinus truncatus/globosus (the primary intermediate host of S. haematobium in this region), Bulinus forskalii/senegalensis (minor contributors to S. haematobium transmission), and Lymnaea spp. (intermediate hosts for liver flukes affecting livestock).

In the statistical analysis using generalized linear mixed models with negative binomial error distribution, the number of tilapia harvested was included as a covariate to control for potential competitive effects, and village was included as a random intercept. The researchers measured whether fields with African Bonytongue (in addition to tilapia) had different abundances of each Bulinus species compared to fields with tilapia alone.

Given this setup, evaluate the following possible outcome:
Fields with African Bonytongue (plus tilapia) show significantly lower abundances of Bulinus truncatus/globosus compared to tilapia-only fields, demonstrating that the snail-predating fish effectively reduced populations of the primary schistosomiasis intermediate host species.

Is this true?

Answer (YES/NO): YES